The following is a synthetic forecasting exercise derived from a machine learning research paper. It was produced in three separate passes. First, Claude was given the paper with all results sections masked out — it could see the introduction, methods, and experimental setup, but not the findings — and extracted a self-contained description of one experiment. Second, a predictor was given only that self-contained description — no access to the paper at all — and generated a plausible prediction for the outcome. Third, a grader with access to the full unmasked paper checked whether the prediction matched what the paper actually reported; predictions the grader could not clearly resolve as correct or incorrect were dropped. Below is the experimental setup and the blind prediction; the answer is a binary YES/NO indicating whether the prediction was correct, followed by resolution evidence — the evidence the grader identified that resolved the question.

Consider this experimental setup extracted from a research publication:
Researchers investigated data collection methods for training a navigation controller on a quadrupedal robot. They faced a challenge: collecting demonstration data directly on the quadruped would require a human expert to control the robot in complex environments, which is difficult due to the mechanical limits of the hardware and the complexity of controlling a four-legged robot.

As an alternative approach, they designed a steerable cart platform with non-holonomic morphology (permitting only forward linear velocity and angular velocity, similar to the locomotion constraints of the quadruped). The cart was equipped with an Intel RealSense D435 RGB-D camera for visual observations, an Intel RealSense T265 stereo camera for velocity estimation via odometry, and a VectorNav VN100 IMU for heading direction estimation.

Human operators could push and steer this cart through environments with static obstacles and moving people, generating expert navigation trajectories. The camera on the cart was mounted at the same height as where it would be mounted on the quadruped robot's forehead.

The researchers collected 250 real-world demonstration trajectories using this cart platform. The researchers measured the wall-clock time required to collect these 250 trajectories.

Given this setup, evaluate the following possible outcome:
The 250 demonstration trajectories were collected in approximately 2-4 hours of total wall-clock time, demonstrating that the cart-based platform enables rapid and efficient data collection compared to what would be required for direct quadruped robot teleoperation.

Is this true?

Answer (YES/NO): YES